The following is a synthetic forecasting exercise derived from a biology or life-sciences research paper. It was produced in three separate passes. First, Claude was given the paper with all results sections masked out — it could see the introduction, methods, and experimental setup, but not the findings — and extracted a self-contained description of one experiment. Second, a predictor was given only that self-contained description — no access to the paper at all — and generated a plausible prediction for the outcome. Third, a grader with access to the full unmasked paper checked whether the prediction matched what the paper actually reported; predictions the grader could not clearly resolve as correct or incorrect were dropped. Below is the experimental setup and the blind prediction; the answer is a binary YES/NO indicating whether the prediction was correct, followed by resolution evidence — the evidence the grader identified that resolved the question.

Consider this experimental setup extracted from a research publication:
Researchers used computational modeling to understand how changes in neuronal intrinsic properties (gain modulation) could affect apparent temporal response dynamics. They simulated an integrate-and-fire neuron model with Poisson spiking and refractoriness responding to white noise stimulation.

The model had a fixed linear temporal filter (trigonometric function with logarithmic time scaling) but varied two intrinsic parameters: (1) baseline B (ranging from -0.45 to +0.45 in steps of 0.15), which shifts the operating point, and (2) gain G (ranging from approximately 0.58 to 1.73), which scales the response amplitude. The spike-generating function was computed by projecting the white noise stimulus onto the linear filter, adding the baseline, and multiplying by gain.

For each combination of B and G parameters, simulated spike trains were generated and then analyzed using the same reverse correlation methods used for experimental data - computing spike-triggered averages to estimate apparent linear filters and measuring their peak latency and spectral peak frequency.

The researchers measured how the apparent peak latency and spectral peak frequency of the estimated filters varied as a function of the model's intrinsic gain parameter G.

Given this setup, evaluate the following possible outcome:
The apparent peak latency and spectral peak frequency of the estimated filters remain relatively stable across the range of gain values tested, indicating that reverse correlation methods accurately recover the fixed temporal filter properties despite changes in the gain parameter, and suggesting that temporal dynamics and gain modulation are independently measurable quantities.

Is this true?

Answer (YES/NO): NO